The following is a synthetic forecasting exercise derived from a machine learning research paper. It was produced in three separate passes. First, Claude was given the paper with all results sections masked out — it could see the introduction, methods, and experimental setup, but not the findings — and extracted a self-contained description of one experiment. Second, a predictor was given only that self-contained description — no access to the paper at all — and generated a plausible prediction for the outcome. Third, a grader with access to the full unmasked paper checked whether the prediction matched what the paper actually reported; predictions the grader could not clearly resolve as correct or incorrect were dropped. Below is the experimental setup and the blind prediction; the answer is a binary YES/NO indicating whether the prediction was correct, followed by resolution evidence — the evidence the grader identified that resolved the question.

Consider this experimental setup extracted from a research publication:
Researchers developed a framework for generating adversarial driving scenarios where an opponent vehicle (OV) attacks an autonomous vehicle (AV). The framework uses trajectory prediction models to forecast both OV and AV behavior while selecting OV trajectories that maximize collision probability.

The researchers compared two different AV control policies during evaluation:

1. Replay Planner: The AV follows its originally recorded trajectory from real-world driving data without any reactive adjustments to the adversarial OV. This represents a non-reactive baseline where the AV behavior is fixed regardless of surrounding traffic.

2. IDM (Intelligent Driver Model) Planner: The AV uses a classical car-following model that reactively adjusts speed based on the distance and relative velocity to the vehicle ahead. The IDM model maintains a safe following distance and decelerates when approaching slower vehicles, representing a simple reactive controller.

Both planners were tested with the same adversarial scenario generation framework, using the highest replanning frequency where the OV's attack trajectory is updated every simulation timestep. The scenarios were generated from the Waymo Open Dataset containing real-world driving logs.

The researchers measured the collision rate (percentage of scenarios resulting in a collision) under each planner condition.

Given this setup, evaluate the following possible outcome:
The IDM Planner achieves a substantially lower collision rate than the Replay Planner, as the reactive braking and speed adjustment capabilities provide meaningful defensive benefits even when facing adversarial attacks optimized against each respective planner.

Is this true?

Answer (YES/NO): NO